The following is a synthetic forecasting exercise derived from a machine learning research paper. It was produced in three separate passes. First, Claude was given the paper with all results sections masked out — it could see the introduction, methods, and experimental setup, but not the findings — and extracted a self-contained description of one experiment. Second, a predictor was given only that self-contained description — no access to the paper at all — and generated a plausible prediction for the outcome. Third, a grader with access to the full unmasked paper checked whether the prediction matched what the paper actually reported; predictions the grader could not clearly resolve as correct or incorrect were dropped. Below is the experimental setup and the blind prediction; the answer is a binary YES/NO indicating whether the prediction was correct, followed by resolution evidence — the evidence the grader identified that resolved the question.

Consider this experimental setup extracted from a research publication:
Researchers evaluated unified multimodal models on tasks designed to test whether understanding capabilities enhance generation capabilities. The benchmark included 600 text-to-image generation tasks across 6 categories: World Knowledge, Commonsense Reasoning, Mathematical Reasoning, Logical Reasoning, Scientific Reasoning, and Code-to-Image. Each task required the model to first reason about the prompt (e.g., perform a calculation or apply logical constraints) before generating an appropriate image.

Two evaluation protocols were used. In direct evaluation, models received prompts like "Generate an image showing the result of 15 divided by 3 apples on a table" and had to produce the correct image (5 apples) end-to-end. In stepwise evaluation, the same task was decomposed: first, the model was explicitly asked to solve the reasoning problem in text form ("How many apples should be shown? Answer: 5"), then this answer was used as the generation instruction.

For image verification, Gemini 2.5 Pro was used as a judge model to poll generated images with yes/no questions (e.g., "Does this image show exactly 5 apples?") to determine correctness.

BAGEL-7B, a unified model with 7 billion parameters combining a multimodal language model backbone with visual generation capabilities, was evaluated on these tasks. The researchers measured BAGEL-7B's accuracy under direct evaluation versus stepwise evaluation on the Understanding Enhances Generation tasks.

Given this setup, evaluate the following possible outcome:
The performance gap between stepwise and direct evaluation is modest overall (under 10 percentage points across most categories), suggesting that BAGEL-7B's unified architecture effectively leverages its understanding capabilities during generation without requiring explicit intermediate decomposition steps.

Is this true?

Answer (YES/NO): NO